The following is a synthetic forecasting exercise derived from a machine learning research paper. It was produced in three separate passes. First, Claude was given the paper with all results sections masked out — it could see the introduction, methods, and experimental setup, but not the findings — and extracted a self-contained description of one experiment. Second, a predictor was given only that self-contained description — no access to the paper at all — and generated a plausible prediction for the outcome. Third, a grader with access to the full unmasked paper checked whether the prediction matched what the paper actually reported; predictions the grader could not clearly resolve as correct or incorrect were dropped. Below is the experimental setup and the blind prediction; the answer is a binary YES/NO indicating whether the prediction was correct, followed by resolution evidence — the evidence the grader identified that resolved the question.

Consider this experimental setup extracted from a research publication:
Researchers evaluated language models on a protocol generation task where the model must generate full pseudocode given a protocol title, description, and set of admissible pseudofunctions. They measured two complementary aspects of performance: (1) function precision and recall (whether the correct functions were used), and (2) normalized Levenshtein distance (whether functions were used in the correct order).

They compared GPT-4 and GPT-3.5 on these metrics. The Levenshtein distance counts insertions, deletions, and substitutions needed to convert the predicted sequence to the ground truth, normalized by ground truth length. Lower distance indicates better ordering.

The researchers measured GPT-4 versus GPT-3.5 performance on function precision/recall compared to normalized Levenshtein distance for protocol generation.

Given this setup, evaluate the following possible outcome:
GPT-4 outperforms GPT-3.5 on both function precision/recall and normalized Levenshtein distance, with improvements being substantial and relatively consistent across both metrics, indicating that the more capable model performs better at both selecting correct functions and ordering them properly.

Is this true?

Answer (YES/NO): NO